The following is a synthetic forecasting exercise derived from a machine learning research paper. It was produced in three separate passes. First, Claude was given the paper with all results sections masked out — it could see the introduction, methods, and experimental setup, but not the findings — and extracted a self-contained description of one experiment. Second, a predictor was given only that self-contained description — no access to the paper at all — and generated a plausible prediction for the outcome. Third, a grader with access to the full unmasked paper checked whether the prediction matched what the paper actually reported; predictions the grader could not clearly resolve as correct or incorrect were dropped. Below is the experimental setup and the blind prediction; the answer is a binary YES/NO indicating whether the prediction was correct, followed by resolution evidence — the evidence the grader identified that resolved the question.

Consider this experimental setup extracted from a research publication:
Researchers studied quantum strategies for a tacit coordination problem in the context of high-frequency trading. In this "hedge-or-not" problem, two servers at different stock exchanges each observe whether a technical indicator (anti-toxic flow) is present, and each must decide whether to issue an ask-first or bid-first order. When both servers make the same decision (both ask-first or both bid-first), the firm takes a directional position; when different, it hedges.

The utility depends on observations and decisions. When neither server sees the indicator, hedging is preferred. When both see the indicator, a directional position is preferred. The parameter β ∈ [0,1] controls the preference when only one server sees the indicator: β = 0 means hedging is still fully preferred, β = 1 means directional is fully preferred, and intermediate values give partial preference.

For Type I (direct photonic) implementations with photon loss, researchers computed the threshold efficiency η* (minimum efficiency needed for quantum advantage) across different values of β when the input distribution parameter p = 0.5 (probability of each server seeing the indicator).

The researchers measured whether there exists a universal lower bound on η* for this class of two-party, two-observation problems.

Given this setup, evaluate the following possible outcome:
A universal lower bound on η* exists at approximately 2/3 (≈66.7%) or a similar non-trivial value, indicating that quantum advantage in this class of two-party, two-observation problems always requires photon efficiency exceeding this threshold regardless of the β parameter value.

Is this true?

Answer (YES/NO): YES